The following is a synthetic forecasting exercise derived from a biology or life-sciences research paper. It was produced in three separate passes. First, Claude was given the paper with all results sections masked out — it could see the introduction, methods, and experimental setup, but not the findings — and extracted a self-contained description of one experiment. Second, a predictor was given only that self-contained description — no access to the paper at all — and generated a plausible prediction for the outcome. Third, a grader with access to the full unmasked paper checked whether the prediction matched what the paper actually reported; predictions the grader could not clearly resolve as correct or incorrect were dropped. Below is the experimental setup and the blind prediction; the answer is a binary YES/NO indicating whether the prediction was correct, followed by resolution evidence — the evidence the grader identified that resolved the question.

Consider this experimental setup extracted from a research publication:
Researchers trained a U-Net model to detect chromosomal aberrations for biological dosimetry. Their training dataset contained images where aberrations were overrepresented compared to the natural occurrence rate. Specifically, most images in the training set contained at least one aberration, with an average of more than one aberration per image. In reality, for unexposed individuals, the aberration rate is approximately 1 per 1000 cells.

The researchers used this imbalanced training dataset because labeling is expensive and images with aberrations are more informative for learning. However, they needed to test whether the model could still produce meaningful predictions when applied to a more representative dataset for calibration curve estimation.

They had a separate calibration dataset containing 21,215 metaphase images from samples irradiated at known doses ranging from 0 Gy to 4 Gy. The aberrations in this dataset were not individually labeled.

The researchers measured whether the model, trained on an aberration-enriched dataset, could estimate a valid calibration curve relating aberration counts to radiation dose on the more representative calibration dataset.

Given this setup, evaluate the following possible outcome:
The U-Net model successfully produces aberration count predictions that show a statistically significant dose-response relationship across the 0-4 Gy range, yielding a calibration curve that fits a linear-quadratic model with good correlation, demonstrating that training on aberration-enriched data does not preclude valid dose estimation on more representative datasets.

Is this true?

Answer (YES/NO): NO